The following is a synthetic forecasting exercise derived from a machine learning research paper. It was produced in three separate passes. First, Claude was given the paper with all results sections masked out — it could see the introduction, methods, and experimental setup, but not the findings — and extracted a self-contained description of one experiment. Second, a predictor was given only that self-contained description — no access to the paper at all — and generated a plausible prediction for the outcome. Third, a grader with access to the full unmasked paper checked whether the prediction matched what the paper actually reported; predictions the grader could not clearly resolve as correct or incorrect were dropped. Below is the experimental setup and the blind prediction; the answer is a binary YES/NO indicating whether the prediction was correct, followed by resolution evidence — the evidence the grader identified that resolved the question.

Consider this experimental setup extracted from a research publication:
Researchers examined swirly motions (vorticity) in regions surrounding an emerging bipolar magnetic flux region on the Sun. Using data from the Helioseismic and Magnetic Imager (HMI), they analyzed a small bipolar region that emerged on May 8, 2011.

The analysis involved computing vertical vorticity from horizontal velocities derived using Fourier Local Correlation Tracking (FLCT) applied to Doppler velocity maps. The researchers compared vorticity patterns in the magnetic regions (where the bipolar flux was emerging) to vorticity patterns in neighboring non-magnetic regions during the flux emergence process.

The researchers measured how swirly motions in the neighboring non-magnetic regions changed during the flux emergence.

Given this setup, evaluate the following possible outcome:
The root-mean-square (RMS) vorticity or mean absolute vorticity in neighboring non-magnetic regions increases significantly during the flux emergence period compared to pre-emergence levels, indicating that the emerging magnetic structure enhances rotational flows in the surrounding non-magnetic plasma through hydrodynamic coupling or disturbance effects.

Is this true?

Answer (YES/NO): YES